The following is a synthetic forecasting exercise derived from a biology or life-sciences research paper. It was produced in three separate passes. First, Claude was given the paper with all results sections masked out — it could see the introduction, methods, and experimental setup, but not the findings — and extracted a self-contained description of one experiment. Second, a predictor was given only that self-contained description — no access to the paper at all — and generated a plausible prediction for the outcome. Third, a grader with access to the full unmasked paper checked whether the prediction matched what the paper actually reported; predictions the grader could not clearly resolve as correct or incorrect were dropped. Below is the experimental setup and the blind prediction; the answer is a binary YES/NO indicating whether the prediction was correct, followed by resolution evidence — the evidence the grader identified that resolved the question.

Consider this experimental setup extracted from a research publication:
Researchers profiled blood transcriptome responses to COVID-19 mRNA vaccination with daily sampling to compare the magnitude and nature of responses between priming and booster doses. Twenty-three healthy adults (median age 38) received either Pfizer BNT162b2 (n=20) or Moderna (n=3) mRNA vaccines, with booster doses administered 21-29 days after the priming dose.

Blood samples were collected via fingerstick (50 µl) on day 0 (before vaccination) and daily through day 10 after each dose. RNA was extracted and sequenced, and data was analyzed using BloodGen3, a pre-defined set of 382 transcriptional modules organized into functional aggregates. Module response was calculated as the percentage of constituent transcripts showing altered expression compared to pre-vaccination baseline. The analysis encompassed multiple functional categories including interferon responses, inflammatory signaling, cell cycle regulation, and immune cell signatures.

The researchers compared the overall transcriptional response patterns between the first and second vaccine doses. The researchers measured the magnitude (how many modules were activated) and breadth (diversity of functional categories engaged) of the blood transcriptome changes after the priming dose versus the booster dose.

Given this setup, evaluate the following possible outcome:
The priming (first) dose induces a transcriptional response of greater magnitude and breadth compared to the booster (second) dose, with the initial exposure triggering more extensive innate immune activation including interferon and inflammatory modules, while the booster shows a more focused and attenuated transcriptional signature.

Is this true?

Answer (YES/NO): NO